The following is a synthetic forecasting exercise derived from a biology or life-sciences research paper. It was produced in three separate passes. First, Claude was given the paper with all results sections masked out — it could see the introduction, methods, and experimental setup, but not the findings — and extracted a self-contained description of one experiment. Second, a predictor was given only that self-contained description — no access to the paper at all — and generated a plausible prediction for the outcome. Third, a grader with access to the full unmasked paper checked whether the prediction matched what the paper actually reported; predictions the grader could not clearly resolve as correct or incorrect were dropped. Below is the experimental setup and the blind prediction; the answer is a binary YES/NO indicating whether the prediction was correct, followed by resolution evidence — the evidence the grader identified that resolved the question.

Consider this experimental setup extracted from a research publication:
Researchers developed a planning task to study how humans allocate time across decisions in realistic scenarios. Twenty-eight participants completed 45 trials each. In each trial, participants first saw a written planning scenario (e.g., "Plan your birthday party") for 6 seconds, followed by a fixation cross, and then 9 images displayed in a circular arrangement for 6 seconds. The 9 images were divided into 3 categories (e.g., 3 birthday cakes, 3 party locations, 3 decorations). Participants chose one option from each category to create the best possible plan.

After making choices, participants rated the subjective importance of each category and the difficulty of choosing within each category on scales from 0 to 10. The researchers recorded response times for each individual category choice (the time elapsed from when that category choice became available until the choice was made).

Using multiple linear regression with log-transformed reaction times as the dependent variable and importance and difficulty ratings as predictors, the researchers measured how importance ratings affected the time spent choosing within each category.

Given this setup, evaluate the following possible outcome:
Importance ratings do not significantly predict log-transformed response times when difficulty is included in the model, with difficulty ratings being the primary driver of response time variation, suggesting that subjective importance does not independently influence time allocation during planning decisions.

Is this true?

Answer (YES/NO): YES